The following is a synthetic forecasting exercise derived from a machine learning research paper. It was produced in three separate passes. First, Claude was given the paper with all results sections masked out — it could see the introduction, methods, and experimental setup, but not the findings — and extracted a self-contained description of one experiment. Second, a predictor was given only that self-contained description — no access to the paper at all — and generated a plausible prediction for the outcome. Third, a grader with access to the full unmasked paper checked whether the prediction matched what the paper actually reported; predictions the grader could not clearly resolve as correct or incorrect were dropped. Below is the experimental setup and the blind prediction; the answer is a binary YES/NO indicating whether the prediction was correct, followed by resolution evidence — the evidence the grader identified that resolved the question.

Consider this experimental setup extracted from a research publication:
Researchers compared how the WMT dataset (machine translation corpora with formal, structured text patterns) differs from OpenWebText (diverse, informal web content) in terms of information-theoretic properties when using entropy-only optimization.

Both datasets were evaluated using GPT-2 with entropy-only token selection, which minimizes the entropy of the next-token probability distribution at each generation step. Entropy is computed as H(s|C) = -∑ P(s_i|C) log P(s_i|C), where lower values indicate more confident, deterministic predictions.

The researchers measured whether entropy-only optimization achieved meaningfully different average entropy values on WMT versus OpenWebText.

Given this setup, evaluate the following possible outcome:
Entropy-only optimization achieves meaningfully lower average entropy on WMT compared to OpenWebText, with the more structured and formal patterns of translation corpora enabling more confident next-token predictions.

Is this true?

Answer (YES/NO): NO